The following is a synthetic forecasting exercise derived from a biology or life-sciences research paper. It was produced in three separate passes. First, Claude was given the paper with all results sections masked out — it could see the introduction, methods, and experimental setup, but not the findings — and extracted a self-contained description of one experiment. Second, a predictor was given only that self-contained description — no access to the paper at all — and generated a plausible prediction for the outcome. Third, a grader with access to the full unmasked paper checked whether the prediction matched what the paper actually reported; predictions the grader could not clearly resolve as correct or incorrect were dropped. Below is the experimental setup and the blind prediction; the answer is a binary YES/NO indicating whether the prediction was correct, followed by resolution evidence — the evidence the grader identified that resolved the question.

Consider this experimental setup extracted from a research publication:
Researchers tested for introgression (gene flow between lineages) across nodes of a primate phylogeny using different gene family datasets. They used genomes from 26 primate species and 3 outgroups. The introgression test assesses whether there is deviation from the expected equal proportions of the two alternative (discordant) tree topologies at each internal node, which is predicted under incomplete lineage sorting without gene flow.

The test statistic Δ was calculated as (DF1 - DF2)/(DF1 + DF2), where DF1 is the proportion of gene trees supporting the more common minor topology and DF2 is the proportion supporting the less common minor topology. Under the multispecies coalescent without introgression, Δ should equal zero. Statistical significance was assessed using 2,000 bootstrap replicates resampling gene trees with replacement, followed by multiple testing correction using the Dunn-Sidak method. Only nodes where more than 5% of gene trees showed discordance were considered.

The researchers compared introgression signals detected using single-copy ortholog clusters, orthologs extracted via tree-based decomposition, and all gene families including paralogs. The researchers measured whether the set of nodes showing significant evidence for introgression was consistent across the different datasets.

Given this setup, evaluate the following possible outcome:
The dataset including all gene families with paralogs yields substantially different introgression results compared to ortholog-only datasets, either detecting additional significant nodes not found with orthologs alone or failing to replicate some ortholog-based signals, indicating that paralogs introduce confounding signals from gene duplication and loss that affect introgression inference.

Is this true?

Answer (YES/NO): NO